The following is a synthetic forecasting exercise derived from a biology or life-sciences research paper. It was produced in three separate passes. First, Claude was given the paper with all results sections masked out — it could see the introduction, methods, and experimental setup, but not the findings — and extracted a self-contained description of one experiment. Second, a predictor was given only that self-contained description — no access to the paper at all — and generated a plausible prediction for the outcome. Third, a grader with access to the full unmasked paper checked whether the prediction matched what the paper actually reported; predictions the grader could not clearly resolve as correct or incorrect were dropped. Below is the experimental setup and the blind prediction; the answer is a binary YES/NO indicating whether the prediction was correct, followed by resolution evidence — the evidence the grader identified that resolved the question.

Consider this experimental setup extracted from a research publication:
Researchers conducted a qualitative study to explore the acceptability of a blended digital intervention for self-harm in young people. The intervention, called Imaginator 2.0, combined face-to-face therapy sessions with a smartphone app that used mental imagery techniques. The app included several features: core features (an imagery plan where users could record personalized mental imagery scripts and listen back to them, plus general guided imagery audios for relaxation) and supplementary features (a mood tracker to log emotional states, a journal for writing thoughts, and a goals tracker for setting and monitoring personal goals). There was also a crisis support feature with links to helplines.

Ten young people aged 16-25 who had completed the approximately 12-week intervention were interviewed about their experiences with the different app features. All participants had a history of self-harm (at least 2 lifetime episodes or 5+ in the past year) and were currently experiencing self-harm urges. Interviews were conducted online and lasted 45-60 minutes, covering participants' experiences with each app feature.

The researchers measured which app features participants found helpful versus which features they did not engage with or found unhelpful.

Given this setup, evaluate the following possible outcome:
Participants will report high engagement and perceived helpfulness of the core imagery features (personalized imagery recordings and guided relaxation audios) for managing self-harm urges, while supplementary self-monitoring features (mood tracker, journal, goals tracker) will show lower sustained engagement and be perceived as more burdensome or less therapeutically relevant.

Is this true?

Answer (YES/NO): NO